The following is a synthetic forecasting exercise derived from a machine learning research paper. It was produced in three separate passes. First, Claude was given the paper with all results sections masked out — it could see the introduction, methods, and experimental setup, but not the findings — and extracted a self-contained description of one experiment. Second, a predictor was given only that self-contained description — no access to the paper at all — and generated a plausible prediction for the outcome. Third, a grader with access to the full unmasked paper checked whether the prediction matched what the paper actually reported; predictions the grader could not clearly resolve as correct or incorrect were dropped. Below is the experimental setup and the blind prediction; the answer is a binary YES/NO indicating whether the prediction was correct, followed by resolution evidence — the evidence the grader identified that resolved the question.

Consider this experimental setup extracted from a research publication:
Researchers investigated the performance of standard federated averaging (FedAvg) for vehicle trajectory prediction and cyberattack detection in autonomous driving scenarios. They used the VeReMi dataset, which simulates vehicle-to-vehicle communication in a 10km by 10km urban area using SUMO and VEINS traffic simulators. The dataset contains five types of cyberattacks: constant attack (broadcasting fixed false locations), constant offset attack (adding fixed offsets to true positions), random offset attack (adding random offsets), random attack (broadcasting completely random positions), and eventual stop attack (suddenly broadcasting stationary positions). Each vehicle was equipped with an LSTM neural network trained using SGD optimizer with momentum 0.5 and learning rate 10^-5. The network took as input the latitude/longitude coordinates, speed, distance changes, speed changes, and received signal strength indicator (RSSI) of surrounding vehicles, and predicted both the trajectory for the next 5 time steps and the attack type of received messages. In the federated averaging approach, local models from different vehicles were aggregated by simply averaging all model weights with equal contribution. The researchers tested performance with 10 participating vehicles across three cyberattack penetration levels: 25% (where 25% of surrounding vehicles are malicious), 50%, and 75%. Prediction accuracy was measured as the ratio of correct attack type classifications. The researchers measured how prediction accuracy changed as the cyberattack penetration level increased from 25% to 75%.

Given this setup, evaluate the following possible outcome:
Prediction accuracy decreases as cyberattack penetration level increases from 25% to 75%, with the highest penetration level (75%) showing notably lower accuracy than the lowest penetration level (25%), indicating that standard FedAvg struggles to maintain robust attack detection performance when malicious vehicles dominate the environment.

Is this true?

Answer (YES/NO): YES